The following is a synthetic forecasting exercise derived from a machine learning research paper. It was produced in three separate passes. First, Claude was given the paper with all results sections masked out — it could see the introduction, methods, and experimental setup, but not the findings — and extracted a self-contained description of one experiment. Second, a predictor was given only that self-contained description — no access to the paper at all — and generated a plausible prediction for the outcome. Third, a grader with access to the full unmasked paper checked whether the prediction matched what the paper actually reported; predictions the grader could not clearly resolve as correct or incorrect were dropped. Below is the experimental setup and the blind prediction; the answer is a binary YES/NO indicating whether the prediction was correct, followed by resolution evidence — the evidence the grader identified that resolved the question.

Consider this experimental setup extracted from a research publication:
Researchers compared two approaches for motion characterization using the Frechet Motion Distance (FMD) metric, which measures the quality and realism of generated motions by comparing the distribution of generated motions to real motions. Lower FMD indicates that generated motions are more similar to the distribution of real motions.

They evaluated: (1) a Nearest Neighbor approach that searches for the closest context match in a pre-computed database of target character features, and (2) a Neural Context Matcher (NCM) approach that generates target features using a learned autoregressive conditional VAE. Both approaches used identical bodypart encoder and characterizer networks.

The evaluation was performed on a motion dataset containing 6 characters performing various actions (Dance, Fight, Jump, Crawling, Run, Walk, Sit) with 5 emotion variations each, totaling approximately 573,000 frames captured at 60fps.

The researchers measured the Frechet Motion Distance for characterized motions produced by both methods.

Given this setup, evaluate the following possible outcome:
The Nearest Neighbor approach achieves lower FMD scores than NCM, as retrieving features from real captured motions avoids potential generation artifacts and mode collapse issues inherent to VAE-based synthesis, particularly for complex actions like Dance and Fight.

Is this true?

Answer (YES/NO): YES